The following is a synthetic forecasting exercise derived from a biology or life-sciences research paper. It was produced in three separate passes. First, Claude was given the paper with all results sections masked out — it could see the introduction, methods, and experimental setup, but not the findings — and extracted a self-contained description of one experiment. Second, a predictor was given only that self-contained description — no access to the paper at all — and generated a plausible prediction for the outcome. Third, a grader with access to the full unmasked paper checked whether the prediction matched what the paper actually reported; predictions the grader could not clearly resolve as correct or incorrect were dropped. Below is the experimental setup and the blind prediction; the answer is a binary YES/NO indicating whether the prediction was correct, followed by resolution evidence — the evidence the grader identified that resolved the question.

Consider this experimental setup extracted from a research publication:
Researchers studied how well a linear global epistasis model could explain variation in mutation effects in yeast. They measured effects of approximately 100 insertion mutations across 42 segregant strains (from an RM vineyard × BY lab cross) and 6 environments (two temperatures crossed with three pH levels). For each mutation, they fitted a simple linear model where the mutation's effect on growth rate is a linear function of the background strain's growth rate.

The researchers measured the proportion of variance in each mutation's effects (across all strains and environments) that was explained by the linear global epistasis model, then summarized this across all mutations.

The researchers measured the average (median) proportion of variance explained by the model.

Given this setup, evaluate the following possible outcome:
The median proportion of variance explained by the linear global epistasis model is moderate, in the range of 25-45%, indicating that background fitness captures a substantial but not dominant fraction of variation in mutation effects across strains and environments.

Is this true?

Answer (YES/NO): YES